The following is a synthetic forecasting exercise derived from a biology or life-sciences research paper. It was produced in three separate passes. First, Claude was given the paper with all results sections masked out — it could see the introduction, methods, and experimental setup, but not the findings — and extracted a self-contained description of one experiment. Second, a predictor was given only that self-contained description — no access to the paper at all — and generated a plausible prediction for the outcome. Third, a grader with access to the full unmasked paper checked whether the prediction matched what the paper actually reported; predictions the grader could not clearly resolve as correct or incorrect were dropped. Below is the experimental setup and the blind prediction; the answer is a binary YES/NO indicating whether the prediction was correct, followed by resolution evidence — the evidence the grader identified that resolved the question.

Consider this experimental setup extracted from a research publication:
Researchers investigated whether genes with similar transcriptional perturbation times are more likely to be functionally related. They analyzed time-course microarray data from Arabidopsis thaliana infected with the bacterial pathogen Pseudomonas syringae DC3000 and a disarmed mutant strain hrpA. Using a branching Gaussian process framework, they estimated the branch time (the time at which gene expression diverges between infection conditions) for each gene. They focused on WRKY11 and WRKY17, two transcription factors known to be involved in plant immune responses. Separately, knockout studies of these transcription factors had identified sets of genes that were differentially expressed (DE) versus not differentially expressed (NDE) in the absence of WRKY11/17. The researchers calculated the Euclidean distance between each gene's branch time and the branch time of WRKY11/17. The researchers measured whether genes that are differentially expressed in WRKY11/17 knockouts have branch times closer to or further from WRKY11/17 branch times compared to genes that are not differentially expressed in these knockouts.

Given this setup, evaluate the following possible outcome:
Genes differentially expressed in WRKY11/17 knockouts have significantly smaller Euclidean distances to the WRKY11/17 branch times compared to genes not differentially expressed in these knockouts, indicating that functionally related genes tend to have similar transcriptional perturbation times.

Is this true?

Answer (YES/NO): YES